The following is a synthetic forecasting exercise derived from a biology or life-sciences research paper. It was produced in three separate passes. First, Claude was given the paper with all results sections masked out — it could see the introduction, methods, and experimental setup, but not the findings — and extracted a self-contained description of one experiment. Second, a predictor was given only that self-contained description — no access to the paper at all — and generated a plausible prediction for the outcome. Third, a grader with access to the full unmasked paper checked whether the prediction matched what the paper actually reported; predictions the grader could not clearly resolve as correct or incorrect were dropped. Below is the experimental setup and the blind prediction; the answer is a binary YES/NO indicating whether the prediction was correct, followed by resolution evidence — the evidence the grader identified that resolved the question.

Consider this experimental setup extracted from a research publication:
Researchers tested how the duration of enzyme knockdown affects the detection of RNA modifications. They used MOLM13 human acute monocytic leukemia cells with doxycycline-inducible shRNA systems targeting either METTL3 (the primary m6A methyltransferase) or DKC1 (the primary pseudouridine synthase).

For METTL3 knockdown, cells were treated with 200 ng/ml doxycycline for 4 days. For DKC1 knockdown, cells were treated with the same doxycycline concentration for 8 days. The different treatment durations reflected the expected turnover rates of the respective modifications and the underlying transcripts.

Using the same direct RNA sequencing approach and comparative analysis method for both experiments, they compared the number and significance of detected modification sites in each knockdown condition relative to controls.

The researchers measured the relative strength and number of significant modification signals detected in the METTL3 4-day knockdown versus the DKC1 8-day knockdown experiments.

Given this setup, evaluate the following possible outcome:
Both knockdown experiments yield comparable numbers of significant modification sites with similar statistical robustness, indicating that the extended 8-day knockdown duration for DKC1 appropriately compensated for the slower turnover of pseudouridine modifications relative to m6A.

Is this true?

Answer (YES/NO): NO